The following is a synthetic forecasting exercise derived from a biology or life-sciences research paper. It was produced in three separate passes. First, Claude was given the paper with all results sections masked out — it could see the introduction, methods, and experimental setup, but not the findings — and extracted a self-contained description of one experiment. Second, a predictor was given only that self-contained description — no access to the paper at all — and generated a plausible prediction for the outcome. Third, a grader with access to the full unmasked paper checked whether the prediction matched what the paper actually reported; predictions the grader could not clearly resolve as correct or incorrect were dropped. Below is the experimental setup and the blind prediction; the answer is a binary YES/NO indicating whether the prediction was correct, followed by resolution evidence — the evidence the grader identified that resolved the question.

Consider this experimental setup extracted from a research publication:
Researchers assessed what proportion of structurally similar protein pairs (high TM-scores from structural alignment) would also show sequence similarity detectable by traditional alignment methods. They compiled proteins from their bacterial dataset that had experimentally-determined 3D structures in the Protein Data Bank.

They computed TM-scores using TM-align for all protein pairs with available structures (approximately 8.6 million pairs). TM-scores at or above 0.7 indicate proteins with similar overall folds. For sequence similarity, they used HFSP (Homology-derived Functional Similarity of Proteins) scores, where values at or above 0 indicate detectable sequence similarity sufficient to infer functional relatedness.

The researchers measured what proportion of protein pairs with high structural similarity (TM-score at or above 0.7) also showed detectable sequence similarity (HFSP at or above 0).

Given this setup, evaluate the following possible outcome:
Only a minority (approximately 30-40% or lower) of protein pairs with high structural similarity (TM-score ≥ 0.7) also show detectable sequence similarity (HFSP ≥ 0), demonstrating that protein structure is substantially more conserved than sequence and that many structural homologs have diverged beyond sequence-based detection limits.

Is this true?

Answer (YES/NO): YES